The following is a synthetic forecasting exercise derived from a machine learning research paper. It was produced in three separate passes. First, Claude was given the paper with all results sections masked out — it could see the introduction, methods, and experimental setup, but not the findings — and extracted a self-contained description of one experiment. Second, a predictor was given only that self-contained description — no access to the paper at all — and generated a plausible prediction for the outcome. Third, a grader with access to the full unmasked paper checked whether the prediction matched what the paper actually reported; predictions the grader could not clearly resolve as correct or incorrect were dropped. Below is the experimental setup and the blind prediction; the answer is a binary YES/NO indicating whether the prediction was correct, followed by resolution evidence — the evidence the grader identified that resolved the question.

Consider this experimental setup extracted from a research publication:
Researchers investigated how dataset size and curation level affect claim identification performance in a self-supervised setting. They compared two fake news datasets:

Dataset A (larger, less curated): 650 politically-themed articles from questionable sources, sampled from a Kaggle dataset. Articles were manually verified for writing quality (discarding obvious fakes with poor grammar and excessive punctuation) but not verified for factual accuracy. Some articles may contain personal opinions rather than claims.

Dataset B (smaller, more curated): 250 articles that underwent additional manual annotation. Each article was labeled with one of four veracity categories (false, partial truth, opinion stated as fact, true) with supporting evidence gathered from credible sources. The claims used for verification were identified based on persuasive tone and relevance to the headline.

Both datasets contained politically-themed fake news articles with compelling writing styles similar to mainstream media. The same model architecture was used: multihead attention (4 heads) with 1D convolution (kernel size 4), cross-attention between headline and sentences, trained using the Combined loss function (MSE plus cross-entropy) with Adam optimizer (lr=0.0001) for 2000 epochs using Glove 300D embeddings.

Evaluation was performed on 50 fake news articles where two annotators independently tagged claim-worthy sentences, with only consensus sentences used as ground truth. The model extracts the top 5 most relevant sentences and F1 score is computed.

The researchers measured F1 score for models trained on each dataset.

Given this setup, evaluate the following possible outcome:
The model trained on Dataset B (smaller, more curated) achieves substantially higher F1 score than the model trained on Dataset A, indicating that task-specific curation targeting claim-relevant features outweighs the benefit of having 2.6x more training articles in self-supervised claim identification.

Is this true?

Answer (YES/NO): NO